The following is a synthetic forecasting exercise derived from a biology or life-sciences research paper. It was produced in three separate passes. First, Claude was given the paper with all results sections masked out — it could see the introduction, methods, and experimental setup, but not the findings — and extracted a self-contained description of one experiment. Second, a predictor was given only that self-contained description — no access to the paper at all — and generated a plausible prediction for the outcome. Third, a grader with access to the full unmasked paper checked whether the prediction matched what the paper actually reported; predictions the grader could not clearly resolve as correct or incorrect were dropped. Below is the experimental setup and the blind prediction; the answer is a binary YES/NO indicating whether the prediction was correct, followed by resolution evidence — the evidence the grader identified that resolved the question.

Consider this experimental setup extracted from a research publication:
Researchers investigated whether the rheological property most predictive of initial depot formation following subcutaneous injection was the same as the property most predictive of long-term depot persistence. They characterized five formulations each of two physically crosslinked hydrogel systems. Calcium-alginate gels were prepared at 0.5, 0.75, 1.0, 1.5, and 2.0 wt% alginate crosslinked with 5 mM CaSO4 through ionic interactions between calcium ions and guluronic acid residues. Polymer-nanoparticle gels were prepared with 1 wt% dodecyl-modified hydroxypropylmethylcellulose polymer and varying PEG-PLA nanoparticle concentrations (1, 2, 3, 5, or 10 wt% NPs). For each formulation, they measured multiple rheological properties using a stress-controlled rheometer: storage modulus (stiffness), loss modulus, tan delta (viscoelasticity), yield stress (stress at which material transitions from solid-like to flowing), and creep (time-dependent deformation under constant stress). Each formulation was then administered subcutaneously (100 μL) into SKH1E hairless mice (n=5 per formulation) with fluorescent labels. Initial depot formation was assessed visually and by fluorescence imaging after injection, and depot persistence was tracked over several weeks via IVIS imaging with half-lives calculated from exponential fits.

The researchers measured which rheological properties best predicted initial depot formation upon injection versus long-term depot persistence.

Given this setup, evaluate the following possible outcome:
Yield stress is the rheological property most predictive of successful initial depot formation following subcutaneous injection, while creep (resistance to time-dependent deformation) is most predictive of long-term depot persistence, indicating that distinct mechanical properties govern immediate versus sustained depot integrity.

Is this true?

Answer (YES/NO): YES